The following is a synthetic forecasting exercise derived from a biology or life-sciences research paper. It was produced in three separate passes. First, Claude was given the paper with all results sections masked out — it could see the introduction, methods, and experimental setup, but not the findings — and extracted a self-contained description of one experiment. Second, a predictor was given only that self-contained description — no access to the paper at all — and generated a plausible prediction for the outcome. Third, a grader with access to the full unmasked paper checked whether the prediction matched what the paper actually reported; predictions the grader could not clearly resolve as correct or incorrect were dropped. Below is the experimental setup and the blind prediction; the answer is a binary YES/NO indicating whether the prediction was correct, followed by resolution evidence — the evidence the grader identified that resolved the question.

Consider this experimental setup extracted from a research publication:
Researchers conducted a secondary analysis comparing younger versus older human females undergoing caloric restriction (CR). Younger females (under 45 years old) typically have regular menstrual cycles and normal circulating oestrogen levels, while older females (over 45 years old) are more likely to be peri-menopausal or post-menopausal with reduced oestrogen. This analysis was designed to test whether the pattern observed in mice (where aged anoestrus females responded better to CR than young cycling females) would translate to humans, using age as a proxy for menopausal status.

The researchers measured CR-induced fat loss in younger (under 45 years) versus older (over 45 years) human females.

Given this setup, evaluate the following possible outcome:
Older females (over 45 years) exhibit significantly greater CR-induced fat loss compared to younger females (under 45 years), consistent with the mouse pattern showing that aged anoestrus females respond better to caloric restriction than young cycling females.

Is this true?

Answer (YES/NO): YES